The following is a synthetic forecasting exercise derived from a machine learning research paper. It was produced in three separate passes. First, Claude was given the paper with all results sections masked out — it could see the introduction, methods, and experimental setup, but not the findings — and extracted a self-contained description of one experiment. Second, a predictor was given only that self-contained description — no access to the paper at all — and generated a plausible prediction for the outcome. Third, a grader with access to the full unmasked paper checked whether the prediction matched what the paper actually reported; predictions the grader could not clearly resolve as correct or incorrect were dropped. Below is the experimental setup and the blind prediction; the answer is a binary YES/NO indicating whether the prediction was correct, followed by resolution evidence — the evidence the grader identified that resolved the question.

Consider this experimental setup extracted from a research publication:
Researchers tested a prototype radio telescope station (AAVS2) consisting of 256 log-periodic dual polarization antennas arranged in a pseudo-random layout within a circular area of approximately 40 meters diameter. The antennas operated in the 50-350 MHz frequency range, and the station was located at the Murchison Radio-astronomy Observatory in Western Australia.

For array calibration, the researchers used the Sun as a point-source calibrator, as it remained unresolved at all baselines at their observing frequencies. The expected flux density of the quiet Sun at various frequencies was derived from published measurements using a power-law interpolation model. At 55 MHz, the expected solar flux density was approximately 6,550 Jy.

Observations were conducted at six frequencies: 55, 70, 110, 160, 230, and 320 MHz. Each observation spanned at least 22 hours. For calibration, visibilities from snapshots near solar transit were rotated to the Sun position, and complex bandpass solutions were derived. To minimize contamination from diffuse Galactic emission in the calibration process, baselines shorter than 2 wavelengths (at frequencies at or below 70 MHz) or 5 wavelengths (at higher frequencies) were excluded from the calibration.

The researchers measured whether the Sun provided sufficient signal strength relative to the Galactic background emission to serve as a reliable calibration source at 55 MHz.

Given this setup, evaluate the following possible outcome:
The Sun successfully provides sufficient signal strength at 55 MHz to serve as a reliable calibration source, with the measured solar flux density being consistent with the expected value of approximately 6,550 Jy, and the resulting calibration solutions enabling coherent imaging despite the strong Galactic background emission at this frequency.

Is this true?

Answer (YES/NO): NO